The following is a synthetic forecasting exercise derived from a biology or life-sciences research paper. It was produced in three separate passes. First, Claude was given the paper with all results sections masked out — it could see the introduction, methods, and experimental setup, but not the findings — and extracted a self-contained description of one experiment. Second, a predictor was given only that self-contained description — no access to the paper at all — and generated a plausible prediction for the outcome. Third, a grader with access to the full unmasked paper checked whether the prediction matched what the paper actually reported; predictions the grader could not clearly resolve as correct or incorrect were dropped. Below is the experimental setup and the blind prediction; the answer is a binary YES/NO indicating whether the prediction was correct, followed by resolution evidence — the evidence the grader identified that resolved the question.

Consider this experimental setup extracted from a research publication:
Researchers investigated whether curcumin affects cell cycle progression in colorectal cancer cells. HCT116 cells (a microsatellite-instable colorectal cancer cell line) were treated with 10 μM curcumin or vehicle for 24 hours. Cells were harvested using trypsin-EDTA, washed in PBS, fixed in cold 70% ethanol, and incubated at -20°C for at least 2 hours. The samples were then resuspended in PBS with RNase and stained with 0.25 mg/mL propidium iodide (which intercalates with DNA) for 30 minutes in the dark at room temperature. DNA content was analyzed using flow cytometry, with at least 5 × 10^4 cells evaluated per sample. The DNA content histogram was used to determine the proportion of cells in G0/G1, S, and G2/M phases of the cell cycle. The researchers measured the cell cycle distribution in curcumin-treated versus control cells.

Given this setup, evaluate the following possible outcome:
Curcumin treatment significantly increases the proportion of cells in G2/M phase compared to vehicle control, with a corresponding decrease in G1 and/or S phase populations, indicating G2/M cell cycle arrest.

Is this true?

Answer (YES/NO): YES